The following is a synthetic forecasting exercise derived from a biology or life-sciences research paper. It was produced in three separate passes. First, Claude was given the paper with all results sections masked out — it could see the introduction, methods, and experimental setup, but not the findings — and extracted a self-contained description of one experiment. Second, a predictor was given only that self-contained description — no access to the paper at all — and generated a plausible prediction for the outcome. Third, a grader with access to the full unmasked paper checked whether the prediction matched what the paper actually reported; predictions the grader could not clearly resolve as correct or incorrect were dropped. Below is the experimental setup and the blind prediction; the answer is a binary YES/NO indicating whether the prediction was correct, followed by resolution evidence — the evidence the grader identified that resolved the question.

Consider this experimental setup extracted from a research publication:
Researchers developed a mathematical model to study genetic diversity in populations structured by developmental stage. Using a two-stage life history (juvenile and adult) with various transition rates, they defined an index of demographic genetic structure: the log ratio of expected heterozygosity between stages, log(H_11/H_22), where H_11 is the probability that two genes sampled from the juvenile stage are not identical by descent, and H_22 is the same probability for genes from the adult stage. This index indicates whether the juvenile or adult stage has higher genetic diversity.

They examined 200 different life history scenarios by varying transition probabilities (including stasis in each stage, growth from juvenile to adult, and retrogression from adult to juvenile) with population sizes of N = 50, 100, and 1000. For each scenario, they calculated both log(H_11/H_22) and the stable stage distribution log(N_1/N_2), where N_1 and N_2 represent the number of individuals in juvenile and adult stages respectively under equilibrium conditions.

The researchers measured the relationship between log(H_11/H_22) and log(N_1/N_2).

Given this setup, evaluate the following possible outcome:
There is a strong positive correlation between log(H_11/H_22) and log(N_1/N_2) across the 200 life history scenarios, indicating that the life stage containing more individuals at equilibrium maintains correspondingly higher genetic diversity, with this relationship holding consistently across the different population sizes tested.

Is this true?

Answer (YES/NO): NO